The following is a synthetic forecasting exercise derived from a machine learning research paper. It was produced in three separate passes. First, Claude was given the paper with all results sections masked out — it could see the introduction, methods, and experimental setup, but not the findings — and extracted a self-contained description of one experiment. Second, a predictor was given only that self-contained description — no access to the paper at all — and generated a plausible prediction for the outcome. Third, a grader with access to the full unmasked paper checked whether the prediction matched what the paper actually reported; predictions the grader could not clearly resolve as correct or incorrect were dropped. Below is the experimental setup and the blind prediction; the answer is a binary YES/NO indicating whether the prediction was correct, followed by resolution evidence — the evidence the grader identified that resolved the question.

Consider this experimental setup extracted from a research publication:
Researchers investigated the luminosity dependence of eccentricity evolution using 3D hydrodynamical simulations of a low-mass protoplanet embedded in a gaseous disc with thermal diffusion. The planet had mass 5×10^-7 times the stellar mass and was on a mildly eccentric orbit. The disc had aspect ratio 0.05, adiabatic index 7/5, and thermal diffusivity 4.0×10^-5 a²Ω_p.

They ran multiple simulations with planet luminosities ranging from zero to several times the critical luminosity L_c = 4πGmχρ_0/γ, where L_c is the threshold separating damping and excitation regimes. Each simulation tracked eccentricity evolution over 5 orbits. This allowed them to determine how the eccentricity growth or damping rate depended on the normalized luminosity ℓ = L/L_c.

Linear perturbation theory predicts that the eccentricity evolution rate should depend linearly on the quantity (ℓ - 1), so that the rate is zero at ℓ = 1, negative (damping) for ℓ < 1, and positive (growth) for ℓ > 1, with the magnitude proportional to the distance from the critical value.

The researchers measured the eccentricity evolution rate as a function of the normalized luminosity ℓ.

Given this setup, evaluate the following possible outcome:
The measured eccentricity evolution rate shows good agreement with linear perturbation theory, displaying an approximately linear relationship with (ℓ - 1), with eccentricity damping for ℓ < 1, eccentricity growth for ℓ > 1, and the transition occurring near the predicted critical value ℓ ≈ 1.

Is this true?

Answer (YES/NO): YES